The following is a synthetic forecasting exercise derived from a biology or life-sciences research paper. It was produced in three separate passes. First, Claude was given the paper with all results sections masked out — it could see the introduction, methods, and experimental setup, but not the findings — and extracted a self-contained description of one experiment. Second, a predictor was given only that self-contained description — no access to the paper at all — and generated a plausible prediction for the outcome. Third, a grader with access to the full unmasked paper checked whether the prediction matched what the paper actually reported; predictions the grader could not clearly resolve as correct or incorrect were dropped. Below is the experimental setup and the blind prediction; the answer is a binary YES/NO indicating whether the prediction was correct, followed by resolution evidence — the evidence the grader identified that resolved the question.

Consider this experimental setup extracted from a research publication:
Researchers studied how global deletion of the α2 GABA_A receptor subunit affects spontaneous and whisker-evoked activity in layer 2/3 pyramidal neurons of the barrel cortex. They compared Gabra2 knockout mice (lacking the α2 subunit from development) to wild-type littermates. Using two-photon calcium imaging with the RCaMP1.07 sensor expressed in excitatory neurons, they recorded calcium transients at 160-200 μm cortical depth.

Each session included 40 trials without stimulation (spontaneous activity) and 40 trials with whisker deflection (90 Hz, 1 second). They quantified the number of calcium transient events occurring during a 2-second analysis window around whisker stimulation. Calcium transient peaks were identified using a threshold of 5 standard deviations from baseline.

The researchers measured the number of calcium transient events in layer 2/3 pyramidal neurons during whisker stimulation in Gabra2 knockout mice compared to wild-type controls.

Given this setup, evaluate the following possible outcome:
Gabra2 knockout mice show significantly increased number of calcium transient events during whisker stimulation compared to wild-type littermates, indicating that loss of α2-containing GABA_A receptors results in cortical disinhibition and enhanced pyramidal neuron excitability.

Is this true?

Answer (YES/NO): NO